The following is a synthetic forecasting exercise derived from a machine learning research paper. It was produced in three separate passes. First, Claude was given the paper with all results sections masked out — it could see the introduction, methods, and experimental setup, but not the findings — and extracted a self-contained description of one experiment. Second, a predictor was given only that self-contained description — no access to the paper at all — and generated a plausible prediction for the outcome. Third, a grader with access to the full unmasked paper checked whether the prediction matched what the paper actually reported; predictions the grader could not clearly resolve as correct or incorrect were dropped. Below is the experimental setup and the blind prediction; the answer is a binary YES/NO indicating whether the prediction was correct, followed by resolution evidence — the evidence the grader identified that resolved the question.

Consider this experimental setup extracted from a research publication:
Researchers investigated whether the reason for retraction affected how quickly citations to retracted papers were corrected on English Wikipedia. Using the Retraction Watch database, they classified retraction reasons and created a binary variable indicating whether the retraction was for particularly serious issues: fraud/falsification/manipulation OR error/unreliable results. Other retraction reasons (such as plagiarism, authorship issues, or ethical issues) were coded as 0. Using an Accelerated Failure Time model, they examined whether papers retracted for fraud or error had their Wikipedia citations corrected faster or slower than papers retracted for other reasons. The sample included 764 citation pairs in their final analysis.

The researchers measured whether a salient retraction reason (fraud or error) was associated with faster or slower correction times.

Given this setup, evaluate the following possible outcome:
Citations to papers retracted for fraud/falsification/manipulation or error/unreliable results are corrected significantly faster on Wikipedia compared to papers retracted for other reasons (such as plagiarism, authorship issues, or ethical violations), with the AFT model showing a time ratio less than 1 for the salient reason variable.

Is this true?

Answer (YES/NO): YES